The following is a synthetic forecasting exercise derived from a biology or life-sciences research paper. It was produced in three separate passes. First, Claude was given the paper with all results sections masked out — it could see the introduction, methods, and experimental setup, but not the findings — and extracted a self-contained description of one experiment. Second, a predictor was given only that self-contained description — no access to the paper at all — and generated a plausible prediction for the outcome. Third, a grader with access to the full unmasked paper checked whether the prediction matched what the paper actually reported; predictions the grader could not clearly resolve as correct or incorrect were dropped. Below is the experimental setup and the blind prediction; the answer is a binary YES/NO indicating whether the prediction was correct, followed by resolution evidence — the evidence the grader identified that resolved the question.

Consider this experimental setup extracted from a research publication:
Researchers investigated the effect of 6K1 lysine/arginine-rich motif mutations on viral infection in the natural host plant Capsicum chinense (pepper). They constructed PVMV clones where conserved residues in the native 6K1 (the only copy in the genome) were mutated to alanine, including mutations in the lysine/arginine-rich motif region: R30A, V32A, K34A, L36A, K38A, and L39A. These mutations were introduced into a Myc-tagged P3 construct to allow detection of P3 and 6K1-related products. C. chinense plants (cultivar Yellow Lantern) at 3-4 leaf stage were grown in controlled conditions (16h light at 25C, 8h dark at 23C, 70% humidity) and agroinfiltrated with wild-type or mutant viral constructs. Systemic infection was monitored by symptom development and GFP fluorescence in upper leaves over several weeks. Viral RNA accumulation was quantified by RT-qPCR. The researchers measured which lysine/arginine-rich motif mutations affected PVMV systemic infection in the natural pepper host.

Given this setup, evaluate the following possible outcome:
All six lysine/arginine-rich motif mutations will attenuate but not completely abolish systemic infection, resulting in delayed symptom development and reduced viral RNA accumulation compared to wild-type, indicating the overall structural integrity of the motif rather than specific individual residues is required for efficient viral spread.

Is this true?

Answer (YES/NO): NO